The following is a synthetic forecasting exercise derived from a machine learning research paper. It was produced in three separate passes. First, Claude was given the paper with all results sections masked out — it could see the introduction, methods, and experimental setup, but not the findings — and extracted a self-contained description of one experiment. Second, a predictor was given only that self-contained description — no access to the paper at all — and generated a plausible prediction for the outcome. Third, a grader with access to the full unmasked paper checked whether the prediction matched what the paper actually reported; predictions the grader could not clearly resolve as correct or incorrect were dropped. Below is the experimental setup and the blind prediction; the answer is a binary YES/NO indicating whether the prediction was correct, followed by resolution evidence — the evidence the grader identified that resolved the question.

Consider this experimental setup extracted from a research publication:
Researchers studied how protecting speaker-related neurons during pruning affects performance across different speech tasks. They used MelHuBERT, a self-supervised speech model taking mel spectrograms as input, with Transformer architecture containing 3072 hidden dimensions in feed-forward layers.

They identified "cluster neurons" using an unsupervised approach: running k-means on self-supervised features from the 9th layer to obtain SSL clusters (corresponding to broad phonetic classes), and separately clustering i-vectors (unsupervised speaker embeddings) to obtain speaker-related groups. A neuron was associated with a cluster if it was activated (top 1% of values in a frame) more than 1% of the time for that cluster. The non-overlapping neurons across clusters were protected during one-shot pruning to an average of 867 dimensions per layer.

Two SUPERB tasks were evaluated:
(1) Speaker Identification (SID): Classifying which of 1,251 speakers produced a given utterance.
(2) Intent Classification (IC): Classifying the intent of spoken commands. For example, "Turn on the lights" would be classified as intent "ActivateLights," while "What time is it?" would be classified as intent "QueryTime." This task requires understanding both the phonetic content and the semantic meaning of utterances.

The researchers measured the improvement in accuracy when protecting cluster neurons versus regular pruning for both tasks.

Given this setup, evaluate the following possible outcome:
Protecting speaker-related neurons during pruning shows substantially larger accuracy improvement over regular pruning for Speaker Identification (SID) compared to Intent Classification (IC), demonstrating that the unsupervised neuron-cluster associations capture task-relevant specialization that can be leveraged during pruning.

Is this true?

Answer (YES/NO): NO